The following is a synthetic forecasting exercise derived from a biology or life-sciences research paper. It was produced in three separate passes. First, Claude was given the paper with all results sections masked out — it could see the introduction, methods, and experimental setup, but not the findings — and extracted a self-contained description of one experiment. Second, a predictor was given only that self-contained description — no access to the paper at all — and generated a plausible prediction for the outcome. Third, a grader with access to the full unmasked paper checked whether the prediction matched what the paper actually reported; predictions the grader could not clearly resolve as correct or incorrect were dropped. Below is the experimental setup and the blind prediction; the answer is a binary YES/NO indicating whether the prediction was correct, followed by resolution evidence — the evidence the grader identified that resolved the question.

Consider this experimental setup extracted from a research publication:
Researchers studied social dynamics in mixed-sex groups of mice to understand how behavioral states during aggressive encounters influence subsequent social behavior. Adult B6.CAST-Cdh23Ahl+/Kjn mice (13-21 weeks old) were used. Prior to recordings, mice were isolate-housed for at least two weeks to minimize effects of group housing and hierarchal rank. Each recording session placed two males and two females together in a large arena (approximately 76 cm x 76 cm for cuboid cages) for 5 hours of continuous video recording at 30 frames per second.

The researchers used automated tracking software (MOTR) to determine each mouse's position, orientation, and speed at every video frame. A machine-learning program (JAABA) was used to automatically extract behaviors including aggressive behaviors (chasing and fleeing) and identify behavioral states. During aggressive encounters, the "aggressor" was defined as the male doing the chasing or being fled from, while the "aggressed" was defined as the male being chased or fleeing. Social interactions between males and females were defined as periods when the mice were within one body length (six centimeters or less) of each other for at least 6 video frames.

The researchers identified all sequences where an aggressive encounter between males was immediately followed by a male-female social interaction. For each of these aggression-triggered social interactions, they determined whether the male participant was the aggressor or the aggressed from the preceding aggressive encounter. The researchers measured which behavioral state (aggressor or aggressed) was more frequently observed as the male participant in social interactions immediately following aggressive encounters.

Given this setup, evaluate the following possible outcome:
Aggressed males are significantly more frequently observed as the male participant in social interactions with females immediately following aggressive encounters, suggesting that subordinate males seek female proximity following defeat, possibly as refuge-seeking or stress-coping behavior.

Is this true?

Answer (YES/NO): YES